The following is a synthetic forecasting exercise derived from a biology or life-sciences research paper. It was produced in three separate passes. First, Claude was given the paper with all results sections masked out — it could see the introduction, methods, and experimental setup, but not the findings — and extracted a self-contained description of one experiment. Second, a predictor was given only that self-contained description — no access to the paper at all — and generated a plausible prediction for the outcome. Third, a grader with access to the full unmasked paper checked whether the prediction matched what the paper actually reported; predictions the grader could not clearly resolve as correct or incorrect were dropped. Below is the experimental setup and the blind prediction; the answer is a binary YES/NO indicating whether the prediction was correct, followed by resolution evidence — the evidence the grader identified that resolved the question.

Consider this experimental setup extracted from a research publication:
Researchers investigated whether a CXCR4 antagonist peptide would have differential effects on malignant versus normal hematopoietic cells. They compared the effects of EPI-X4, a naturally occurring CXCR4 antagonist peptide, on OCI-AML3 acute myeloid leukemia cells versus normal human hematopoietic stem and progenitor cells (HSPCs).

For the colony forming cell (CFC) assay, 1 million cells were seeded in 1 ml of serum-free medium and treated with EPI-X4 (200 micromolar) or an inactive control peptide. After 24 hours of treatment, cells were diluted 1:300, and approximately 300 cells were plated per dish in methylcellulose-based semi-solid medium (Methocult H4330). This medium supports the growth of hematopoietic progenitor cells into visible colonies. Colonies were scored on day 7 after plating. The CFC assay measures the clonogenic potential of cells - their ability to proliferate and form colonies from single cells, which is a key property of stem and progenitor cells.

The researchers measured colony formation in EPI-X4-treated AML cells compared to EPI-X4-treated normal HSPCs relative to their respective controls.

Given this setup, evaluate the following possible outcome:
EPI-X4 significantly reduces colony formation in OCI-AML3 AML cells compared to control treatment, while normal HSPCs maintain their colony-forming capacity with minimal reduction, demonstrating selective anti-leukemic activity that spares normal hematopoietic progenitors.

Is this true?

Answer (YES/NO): YES